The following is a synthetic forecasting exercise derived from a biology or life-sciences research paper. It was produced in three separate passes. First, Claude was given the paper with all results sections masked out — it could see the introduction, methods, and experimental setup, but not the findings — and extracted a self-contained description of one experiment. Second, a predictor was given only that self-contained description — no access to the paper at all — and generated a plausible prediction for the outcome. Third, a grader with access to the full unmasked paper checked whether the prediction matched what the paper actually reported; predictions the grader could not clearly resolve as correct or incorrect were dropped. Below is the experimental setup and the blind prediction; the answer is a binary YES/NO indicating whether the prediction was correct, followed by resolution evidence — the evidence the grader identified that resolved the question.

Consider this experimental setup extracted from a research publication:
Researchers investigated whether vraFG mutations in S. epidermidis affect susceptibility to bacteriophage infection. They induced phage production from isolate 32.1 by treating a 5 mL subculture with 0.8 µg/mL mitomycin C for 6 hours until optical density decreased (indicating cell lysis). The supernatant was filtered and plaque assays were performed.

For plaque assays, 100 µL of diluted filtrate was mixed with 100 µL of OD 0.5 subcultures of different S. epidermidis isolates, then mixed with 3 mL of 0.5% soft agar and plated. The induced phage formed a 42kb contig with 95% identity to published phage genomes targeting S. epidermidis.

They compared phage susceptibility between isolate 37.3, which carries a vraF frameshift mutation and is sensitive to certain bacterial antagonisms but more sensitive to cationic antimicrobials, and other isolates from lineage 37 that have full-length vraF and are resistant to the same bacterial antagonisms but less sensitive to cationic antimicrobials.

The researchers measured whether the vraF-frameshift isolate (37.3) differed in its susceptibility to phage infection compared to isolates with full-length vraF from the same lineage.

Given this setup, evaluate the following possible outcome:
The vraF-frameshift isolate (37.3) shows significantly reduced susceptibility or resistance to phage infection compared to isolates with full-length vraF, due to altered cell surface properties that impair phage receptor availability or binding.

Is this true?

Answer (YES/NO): YES